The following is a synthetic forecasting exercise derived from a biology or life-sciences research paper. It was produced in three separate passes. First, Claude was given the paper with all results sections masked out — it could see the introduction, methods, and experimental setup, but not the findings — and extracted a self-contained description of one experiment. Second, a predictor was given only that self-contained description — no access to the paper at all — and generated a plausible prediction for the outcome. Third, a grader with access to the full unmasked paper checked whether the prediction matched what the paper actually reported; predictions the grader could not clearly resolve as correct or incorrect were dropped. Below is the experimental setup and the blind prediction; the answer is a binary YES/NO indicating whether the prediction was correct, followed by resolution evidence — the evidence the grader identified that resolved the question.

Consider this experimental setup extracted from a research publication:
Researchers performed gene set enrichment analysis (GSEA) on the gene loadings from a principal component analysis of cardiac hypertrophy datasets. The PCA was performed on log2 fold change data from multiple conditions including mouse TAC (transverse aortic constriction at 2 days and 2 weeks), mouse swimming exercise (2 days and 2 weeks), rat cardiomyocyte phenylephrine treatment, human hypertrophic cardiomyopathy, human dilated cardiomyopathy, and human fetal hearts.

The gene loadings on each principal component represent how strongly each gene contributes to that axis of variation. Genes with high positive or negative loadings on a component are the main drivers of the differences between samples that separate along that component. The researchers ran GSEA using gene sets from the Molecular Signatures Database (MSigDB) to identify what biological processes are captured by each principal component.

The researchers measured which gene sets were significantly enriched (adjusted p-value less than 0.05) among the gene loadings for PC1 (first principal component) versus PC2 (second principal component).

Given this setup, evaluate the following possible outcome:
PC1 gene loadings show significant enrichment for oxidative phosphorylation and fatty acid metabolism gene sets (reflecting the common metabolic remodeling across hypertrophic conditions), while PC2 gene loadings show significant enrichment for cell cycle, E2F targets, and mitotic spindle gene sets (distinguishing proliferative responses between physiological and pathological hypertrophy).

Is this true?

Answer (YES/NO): NO